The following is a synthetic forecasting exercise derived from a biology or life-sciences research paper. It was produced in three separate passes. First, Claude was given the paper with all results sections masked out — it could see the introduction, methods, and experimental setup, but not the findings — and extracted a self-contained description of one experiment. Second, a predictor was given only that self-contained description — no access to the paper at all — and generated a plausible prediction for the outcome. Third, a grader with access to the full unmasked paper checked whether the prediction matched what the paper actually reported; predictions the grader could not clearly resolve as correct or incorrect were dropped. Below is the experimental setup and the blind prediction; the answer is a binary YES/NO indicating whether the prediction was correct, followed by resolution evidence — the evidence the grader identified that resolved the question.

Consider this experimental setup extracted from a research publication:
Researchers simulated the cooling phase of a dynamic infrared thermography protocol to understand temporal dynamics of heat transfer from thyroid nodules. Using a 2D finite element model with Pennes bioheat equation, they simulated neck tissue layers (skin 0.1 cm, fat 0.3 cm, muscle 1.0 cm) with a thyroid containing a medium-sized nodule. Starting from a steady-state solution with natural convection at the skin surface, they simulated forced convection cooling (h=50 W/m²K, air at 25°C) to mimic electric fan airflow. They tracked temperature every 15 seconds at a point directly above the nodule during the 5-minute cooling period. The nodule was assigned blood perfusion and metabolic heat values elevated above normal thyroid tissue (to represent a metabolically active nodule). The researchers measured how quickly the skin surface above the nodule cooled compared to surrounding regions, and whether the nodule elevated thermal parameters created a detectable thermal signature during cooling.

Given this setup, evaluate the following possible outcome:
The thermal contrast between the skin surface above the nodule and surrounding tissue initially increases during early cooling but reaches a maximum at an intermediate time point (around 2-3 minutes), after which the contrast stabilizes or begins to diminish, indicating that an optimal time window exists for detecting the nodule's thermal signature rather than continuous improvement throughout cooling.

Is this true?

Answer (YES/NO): NO